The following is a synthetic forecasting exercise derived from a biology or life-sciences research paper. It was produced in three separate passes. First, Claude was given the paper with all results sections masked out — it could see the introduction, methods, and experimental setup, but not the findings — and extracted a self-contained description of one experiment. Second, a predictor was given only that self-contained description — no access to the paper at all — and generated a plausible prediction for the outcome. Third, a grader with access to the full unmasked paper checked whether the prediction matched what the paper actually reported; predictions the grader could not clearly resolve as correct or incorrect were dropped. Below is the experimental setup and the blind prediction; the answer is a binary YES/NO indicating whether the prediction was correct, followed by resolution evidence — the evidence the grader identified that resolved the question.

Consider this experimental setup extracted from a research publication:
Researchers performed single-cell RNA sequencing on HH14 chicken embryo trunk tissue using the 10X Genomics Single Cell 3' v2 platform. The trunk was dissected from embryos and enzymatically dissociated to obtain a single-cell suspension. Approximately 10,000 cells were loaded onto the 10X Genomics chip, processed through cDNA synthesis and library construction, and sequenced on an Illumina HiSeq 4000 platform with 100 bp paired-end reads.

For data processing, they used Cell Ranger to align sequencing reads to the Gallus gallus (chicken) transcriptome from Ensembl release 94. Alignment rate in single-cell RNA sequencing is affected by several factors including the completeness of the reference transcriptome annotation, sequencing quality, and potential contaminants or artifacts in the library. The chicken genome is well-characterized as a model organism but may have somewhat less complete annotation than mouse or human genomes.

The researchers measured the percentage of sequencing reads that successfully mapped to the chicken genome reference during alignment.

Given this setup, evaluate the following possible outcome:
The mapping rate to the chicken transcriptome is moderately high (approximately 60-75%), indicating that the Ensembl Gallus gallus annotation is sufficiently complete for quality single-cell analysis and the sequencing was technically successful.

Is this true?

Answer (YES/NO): NO